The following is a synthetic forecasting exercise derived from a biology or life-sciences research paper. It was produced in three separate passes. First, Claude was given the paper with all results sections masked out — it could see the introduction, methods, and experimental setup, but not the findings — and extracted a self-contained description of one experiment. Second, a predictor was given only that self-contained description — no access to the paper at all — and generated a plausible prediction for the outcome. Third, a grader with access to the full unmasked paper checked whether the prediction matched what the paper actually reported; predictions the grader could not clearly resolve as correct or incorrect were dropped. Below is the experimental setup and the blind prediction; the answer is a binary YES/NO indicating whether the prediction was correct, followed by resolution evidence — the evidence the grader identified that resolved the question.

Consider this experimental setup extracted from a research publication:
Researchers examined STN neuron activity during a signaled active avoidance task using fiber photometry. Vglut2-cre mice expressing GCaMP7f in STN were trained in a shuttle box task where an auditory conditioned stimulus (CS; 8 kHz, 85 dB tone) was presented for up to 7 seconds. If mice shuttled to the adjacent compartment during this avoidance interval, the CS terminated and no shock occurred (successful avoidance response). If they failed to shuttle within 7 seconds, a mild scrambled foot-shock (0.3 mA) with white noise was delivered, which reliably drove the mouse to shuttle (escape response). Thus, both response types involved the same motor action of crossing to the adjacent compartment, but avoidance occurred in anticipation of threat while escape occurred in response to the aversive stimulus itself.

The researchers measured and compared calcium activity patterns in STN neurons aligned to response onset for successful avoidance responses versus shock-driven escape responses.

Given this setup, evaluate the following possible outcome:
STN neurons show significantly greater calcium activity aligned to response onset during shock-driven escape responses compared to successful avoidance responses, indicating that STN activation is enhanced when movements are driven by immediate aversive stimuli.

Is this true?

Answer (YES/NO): YES